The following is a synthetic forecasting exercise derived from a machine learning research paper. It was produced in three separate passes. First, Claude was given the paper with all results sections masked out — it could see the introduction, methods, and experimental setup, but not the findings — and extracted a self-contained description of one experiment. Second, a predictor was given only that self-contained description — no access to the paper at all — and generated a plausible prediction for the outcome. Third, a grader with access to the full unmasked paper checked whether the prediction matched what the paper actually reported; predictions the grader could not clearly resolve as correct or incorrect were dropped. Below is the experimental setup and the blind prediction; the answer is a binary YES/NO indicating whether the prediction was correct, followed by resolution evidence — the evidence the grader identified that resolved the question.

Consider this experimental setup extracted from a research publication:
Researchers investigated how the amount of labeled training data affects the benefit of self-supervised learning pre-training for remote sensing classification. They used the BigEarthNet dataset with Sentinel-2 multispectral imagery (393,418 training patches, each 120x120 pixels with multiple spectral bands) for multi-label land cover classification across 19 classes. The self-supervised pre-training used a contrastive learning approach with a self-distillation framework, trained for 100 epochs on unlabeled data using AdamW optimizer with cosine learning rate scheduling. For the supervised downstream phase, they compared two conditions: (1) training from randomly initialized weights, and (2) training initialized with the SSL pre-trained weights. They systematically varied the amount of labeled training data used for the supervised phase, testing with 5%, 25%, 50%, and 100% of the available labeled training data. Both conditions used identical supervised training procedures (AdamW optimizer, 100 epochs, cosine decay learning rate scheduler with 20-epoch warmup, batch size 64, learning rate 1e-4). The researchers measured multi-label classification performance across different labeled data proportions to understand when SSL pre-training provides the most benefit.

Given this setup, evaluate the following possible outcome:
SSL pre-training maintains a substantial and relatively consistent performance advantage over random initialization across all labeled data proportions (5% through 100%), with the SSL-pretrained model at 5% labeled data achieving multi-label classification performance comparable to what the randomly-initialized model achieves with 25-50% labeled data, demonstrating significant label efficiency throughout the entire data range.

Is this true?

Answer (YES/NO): NO